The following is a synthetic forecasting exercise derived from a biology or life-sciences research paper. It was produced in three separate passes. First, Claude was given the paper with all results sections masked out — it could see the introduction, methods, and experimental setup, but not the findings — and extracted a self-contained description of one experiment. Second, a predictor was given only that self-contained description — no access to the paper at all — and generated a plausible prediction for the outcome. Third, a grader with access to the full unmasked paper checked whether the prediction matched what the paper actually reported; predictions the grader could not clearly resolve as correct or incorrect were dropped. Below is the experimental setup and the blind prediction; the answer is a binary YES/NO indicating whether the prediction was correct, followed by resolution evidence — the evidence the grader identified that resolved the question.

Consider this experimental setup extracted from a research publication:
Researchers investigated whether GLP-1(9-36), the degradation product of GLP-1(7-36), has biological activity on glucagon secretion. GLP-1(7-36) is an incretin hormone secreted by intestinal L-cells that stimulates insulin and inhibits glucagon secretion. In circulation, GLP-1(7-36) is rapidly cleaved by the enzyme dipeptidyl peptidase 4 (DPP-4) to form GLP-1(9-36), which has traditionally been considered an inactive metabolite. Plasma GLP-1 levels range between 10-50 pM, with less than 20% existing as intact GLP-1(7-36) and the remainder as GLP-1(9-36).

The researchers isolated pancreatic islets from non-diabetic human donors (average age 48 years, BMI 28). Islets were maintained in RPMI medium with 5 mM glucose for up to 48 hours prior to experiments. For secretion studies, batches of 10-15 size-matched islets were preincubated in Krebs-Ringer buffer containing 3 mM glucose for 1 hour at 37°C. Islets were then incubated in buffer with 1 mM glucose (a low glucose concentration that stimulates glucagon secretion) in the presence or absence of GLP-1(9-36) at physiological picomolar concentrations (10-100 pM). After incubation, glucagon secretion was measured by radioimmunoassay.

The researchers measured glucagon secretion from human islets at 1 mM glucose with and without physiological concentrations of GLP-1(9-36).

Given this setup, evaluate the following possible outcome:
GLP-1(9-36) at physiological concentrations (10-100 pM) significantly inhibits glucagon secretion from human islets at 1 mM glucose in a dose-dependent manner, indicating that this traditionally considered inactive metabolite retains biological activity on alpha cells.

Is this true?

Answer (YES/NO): NO